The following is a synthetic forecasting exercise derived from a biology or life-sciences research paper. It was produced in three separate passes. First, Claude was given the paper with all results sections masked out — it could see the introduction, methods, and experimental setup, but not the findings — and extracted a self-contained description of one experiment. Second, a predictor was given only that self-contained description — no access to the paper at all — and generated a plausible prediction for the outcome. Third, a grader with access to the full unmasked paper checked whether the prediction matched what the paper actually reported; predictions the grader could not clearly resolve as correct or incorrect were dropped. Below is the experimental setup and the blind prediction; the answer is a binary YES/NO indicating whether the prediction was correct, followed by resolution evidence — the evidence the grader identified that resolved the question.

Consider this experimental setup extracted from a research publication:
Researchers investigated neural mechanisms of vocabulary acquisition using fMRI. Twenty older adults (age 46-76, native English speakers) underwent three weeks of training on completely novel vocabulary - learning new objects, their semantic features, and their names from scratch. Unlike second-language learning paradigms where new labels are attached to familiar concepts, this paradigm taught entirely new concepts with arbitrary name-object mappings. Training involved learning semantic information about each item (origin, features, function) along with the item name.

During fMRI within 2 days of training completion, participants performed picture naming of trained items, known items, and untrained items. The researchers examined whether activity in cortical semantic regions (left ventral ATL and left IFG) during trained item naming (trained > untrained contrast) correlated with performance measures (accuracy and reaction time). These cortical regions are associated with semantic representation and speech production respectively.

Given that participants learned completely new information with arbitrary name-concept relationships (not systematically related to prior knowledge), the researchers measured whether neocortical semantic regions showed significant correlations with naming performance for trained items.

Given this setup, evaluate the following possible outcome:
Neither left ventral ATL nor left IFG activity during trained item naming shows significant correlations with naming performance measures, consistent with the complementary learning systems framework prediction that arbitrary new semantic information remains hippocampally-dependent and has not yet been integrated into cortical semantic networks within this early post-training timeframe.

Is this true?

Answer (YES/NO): NO